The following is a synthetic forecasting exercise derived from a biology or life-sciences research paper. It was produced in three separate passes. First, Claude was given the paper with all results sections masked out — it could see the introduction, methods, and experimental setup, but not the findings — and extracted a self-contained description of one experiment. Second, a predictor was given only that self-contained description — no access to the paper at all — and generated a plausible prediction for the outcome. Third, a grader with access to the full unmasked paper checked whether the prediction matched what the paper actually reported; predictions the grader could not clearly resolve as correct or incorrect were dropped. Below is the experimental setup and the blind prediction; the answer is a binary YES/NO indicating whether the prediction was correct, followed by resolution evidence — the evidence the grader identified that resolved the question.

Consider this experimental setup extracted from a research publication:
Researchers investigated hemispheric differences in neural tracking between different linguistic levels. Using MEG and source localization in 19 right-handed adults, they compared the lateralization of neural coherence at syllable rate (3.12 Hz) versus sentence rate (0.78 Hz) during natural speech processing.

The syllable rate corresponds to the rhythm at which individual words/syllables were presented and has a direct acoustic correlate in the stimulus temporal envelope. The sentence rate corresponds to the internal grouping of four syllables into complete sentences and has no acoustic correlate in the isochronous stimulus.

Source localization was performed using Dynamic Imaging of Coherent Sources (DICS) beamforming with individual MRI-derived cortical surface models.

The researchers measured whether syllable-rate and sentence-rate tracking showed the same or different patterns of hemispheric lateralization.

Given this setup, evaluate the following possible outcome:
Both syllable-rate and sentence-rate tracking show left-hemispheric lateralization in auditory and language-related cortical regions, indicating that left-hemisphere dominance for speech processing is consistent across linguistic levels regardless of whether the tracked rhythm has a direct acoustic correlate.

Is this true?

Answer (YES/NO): NO